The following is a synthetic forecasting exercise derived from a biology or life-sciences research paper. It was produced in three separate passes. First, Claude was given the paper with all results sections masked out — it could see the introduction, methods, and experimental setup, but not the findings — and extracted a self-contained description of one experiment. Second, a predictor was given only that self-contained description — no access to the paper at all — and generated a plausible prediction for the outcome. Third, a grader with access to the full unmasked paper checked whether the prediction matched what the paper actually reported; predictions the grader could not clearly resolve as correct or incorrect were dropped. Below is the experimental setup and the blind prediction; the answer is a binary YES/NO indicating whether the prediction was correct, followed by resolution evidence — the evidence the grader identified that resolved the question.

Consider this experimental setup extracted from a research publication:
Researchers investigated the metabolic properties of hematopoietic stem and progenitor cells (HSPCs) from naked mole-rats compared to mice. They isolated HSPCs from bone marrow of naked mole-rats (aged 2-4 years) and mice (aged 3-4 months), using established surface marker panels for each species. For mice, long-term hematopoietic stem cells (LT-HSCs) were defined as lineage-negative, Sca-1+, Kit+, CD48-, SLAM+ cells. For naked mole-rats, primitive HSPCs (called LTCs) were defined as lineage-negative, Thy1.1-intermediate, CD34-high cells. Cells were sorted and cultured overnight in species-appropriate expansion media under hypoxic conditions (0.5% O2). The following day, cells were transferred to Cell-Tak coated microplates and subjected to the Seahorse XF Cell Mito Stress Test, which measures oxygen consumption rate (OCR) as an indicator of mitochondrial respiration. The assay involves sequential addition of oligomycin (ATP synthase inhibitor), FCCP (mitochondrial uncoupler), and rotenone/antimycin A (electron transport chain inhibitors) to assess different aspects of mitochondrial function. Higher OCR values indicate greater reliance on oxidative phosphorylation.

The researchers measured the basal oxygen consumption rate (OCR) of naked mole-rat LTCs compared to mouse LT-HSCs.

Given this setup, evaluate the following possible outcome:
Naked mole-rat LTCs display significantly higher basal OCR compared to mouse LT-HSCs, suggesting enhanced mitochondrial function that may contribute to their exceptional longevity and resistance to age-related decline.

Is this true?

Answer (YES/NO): NO